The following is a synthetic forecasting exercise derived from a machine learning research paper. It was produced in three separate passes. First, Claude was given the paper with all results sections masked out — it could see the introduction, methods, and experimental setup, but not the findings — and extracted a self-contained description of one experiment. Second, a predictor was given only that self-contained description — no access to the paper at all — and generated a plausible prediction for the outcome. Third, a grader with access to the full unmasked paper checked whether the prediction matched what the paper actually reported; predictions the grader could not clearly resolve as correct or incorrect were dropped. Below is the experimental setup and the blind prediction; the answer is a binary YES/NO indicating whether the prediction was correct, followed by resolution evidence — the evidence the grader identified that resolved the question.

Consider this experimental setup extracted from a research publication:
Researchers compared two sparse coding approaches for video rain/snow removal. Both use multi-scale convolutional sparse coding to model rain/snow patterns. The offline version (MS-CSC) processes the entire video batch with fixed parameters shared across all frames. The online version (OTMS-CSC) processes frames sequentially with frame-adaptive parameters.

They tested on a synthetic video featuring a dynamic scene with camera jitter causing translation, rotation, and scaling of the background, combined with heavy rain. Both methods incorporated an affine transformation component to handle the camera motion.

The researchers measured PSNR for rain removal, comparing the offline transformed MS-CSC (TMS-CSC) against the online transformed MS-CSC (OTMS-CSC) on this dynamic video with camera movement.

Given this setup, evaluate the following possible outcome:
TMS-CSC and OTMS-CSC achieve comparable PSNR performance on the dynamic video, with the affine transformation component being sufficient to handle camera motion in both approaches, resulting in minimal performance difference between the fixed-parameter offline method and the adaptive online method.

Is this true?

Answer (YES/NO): NO